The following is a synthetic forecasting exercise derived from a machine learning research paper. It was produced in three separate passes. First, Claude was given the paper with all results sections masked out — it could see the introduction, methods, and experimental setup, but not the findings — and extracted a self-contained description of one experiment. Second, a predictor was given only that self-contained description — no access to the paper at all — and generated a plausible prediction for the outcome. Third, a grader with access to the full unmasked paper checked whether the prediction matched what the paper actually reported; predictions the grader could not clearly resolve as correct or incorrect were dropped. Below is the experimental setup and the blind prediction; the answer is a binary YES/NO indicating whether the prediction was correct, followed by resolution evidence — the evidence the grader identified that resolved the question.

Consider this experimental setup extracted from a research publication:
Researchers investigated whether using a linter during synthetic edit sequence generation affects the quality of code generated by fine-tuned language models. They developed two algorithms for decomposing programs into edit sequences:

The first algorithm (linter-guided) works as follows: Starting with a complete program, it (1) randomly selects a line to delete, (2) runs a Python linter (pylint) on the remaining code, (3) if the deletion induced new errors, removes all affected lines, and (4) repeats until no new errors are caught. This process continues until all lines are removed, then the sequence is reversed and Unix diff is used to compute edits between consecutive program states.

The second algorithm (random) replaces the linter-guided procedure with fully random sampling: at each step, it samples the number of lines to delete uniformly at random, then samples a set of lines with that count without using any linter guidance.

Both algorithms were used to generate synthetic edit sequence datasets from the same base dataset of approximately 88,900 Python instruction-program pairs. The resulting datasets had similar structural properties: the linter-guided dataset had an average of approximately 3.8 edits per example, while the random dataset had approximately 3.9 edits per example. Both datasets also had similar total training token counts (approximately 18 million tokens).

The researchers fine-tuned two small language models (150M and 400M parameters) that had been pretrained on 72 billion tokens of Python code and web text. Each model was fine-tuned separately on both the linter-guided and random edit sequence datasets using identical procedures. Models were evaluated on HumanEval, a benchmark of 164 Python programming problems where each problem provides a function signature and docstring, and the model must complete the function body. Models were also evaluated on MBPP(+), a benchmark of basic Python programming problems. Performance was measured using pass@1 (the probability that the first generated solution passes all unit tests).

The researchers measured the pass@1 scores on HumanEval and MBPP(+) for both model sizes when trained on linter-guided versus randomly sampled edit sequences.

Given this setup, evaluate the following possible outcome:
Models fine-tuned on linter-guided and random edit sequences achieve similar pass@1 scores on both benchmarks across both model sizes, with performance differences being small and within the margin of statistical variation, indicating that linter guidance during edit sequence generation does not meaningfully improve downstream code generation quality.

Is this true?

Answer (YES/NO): NO